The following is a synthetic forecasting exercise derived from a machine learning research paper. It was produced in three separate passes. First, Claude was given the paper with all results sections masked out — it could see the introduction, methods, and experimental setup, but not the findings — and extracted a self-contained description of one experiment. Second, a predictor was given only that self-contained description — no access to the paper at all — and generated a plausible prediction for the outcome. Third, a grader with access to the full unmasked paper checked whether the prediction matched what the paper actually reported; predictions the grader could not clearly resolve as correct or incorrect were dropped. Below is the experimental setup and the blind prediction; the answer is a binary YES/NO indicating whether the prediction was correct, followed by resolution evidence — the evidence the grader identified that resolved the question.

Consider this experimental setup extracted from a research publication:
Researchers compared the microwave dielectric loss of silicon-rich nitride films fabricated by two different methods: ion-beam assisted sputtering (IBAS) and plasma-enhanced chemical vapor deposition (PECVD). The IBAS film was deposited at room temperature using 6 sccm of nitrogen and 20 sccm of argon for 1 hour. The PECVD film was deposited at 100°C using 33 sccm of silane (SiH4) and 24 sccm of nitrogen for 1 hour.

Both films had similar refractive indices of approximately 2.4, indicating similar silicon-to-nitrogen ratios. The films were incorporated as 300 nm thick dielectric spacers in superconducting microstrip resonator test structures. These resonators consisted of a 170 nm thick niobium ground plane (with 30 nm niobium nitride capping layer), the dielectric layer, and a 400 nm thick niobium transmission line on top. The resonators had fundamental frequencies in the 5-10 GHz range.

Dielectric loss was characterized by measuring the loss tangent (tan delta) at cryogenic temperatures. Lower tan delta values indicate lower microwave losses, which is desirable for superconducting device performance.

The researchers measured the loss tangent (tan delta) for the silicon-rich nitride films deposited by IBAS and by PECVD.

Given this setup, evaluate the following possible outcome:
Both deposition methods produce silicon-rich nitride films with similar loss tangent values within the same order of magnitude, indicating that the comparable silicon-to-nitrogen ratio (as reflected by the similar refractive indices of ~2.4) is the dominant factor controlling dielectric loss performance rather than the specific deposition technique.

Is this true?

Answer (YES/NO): NO